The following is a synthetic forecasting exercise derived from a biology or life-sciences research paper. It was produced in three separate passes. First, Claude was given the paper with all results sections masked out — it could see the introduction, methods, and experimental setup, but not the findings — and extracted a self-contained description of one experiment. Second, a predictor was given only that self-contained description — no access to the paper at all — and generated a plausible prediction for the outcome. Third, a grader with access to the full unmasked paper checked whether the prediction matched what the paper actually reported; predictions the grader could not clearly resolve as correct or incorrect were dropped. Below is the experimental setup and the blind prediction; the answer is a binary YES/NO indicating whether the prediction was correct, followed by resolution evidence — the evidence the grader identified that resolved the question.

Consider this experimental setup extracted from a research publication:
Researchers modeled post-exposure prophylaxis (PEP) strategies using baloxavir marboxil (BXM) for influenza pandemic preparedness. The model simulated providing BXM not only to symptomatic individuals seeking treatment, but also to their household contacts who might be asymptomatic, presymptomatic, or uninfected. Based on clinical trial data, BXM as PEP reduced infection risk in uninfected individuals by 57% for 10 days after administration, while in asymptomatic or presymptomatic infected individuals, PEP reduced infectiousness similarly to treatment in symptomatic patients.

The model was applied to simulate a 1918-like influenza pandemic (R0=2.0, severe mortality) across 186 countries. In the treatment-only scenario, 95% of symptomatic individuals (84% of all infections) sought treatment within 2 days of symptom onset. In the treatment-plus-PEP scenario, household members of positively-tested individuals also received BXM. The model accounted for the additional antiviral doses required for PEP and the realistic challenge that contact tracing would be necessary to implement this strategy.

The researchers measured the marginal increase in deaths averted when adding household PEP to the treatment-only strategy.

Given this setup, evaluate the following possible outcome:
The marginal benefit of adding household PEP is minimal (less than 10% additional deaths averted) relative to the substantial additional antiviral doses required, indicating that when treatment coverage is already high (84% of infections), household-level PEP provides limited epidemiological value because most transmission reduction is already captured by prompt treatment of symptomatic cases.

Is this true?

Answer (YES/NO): YES